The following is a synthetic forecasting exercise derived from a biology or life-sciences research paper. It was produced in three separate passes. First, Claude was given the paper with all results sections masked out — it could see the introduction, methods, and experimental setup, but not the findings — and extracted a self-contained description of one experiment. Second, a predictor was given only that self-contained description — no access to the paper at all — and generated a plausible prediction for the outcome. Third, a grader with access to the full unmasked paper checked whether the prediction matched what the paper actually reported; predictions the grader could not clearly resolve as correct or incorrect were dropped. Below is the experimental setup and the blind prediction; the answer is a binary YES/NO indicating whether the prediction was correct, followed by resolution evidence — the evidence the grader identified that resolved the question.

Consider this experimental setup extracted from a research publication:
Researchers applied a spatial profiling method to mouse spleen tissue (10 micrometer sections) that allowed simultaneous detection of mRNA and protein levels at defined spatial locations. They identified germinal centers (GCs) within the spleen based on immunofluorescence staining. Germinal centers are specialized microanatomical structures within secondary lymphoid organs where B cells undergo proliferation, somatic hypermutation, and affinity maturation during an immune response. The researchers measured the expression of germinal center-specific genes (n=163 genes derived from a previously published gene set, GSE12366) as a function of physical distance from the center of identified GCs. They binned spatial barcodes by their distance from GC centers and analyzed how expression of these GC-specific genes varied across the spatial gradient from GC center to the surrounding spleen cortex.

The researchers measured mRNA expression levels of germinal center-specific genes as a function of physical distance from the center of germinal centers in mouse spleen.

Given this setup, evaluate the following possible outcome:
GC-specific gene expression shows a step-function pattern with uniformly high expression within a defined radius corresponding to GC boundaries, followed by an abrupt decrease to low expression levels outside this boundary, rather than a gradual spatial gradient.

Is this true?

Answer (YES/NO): NO